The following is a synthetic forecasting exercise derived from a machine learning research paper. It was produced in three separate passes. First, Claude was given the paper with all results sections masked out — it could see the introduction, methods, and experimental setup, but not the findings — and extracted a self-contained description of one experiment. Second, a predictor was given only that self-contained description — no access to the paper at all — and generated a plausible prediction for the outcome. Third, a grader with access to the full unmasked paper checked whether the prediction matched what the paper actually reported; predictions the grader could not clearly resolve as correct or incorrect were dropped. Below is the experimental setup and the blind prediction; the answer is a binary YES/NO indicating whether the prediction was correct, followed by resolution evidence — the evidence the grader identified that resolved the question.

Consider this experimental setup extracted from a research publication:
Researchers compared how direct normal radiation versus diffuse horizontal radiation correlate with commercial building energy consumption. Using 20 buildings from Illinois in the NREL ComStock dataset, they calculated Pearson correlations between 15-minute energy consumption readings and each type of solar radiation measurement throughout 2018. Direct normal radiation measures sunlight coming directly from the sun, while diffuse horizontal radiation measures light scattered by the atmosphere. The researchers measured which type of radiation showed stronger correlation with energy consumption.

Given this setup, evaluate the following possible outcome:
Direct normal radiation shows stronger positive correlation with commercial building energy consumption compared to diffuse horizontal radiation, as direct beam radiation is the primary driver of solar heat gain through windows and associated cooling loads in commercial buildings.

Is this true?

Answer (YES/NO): NO